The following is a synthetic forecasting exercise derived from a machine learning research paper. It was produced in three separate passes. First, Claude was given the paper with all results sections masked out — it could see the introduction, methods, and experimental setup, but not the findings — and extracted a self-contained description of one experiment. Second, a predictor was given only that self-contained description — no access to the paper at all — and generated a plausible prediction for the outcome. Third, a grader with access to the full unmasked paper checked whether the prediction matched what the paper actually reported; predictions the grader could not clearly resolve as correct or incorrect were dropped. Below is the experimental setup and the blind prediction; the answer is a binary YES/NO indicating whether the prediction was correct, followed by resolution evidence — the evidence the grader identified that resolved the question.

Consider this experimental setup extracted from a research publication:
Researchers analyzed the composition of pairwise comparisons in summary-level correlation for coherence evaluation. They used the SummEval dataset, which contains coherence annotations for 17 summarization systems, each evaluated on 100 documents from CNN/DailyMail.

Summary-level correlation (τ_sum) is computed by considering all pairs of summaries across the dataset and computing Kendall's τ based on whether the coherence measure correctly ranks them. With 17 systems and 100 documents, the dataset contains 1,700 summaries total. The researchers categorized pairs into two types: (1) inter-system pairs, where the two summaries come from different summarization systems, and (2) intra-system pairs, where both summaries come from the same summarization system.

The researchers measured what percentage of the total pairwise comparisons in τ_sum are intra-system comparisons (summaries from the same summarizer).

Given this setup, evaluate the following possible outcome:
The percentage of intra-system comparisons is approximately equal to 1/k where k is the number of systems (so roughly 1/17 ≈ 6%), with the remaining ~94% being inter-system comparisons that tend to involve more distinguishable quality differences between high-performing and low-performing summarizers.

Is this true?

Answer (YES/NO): YES